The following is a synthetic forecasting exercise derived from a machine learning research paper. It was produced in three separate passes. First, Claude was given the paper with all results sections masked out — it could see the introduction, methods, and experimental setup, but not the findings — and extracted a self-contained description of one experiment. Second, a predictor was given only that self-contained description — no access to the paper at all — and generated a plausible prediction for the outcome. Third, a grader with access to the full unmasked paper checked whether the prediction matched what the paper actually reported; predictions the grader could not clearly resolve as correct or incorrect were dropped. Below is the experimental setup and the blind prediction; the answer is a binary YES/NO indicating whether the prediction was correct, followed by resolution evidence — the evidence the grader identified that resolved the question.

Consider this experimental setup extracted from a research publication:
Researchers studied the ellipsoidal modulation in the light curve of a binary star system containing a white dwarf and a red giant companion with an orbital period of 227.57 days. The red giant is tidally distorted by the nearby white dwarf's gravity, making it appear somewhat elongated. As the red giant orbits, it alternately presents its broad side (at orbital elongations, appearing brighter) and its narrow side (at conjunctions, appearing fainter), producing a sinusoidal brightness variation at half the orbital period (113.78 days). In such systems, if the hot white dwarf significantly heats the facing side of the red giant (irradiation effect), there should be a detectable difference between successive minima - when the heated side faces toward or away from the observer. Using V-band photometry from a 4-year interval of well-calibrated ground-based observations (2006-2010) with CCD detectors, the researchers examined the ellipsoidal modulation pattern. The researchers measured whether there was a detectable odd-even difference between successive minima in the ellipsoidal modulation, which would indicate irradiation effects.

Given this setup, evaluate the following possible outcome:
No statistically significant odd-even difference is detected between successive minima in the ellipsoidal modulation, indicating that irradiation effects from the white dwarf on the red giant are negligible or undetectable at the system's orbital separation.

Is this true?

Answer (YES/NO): YES